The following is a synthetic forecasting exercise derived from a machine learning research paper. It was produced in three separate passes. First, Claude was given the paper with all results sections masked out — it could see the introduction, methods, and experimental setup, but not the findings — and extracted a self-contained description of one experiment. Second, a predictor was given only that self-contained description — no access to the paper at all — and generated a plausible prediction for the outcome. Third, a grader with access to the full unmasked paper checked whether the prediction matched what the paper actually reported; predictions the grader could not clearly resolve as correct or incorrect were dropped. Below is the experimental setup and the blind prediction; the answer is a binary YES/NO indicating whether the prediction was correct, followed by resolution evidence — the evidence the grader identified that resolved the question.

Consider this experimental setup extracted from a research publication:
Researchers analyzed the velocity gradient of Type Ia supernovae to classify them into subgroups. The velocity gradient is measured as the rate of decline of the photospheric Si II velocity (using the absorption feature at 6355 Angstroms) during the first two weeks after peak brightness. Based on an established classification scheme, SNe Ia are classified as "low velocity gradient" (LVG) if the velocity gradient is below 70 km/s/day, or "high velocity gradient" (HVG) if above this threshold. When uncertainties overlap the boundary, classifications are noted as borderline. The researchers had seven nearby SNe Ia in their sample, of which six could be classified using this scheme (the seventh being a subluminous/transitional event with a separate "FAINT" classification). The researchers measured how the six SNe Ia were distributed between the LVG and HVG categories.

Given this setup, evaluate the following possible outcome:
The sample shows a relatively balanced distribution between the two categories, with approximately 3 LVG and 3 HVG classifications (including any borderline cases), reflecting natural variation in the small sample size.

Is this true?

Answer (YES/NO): NO